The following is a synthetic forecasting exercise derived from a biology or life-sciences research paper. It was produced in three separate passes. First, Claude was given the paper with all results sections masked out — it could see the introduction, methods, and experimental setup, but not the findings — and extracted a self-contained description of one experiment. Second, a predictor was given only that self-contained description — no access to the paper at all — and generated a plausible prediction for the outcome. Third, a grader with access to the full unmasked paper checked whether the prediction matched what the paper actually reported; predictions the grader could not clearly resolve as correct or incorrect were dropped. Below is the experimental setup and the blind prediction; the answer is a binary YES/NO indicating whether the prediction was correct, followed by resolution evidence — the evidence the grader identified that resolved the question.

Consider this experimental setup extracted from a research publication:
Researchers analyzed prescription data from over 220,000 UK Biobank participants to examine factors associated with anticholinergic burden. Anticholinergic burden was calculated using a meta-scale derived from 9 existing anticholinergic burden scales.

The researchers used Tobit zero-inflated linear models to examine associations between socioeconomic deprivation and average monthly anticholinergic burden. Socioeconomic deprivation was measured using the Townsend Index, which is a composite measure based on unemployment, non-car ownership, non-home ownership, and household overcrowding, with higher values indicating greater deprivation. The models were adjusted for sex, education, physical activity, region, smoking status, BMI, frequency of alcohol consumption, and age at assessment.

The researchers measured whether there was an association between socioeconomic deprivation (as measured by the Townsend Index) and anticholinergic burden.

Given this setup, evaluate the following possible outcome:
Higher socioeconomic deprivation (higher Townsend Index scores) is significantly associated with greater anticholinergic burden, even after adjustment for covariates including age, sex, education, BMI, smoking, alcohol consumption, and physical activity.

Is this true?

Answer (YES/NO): YES